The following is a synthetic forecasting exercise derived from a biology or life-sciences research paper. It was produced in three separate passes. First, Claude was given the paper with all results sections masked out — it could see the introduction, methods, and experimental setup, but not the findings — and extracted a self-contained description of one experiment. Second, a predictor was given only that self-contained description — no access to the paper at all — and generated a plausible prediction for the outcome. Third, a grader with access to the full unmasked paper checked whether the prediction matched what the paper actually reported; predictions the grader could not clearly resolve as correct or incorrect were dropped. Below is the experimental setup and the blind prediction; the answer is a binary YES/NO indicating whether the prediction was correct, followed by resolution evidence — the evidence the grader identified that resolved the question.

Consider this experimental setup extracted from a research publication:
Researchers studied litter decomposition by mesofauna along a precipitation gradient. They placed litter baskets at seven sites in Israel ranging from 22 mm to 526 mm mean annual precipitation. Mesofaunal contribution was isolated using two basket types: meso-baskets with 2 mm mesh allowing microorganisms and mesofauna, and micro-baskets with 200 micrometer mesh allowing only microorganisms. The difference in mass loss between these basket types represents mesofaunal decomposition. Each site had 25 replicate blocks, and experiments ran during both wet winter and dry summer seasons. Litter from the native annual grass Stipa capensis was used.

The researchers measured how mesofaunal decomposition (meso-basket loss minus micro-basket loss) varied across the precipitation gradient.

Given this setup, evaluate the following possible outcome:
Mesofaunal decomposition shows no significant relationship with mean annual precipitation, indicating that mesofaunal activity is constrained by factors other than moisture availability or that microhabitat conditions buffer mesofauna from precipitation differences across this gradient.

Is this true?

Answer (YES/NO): NO